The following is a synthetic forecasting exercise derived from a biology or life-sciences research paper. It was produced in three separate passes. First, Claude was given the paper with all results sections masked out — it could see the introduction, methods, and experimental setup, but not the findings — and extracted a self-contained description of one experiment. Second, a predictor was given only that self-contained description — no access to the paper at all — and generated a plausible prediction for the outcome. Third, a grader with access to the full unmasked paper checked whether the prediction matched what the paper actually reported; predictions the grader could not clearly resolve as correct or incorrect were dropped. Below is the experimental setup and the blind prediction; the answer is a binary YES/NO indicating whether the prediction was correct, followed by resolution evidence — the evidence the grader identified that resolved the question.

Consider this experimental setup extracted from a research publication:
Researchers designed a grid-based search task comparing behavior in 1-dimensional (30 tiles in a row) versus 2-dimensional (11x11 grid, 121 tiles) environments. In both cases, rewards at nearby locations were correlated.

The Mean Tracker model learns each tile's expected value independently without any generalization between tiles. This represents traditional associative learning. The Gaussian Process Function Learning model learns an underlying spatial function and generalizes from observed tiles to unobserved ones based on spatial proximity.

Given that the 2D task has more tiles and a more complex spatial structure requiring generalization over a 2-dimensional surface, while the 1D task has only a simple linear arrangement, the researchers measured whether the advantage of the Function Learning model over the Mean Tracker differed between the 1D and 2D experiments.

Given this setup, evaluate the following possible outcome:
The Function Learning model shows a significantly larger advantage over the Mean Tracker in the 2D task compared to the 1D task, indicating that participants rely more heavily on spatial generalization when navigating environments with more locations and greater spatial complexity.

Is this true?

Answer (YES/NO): NO